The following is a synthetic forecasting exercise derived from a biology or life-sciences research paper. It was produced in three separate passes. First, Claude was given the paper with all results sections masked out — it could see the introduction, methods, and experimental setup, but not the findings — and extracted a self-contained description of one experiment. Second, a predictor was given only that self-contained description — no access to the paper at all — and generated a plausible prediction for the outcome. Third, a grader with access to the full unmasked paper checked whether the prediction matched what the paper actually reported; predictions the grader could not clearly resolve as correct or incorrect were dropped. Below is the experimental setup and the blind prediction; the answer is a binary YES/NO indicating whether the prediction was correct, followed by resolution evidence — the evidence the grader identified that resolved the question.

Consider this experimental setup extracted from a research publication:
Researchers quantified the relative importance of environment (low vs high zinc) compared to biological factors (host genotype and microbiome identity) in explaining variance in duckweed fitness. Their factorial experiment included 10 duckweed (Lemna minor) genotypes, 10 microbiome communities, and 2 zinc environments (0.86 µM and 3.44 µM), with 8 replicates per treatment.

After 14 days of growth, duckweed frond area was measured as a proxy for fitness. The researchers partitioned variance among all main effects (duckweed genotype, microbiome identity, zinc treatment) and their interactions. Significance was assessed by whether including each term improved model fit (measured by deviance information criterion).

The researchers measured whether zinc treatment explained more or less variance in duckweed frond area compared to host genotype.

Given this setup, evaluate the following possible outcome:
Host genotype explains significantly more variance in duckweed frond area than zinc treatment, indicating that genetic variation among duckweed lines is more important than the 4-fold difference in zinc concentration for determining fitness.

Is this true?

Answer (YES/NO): YES